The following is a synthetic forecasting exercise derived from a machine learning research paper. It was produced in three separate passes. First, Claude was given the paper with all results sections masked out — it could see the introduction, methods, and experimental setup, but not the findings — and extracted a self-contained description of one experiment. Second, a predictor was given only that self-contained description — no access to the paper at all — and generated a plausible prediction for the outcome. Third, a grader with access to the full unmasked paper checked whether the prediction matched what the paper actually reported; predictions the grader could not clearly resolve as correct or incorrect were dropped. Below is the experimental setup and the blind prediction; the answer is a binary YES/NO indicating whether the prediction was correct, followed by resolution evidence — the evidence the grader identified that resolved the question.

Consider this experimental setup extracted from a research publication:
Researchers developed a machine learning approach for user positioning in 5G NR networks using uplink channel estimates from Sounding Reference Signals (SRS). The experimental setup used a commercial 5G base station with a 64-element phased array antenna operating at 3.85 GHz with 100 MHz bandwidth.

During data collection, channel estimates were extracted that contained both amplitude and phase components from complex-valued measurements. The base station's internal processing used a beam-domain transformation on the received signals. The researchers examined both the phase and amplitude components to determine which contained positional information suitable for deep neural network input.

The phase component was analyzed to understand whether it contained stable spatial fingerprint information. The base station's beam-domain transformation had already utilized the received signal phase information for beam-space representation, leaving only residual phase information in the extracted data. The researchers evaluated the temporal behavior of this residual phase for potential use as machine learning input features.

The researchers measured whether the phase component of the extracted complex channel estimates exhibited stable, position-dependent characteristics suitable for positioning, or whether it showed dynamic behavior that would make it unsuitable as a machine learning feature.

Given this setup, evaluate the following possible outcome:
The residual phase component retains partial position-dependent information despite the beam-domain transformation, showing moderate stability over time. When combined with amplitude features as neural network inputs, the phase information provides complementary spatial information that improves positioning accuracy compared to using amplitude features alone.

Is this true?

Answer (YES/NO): NO